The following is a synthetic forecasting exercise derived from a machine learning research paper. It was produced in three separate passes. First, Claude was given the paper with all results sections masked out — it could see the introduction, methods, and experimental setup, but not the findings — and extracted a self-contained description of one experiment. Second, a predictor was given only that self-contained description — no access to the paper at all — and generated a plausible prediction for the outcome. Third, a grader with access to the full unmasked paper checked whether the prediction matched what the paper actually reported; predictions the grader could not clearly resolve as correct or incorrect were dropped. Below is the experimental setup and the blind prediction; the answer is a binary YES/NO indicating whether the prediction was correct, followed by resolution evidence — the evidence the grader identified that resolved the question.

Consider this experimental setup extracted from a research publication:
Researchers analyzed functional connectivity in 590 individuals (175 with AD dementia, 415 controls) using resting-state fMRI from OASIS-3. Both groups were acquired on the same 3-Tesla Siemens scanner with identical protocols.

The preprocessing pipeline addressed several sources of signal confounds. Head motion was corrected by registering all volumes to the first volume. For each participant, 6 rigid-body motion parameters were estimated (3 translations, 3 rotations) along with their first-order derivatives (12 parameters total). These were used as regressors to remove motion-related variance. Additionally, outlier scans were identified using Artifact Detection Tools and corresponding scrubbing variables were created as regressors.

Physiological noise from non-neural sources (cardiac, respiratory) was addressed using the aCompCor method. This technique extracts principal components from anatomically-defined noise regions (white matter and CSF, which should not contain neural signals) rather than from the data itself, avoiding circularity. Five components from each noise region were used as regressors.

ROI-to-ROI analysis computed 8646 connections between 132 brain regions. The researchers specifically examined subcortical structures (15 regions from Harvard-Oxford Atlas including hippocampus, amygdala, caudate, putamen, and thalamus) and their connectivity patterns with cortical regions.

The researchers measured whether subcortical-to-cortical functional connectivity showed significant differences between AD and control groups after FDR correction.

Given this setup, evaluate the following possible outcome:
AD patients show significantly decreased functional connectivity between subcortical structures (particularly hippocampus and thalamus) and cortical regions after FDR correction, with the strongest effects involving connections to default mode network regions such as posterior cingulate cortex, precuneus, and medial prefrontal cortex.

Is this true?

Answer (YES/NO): NO